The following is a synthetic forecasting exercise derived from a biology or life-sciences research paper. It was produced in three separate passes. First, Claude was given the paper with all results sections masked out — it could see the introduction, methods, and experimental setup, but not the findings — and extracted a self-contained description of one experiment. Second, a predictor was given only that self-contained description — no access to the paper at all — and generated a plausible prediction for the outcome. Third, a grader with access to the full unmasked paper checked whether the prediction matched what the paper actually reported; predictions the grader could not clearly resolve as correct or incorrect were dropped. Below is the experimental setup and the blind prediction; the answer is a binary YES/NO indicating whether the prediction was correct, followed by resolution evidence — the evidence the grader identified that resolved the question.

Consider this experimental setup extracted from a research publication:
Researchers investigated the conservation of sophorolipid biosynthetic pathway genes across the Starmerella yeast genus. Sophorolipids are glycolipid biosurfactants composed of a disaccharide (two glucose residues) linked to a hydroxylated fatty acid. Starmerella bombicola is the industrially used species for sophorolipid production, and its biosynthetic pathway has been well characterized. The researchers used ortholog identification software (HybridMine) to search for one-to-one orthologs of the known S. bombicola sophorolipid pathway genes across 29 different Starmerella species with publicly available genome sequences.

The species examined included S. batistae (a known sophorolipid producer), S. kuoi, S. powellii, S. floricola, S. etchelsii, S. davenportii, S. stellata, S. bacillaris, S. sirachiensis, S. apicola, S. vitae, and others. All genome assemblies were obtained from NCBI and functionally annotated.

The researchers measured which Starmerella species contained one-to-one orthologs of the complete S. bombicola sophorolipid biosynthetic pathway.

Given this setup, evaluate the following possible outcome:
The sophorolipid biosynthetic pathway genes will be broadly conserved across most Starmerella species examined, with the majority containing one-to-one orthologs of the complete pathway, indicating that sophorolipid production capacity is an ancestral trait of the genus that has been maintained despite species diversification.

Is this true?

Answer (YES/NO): NO